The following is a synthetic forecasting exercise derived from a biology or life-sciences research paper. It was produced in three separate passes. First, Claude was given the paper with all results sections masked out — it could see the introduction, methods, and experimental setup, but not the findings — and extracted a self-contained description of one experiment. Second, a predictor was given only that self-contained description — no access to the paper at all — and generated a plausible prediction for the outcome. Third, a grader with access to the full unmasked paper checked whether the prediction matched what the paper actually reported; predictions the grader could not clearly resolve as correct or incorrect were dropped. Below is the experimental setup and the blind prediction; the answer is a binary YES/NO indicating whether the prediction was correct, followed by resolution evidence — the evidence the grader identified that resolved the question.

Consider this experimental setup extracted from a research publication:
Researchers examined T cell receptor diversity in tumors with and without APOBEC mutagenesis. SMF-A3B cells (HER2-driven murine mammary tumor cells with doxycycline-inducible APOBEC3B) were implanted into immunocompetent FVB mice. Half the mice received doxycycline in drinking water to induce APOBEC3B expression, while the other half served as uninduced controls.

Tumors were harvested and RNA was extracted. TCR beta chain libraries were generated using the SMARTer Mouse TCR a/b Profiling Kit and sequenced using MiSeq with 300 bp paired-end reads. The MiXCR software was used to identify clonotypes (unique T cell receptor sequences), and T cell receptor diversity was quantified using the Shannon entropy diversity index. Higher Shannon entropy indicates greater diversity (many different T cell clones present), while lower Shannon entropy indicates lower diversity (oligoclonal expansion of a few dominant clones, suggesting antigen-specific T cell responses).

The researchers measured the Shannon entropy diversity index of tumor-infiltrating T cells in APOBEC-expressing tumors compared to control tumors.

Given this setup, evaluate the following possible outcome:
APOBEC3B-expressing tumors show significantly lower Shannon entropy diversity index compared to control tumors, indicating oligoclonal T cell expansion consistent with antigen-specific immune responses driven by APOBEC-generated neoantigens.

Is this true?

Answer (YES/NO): NO